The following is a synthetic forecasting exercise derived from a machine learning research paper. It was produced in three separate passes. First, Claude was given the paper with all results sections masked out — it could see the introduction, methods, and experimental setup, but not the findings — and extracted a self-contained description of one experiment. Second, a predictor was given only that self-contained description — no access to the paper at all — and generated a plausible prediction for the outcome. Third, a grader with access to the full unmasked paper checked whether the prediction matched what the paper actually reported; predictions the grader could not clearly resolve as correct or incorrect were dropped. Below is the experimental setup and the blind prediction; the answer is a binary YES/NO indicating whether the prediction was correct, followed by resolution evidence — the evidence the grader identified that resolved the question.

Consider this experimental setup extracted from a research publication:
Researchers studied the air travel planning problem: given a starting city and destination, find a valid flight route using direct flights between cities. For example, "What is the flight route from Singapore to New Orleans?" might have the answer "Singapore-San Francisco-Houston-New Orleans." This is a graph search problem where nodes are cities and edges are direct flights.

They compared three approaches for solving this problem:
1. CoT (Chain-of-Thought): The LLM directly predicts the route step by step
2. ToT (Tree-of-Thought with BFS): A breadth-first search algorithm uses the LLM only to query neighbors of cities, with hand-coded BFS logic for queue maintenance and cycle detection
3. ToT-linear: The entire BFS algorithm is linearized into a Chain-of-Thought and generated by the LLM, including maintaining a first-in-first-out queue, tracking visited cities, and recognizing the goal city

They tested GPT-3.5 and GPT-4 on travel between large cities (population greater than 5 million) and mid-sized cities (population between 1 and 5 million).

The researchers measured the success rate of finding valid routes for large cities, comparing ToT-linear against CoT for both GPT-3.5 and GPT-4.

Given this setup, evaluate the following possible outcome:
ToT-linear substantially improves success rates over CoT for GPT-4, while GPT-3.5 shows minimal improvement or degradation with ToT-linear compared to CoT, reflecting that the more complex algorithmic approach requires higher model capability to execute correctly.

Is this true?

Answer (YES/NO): NO